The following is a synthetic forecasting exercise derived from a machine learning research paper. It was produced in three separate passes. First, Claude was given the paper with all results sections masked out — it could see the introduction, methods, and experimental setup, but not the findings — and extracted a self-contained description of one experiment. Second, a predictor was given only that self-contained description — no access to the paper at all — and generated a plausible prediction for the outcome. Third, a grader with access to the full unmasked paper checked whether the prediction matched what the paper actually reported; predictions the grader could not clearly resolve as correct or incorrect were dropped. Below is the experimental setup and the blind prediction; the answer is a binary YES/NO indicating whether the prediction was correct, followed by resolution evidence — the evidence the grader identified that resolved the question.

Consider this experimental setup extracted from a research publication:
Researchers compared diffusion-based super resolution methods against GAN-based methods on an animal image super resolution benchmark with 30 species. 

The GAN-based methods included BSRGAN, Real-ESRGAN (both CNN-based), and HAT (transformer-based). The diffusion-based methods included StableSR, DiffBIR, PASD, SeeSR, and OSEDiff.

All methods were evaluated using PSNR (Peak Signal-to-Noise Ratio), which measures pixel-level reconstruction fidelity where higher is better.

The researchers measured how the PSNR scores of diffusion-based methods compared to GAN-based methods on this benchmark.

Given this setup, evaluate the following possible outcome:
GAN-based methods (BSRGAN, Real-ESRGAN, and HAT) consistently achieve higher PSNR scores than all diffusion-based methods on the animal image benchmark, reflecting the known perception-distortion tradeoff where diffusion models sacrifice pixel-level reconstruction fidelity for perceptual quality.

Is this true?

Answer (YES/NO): YES